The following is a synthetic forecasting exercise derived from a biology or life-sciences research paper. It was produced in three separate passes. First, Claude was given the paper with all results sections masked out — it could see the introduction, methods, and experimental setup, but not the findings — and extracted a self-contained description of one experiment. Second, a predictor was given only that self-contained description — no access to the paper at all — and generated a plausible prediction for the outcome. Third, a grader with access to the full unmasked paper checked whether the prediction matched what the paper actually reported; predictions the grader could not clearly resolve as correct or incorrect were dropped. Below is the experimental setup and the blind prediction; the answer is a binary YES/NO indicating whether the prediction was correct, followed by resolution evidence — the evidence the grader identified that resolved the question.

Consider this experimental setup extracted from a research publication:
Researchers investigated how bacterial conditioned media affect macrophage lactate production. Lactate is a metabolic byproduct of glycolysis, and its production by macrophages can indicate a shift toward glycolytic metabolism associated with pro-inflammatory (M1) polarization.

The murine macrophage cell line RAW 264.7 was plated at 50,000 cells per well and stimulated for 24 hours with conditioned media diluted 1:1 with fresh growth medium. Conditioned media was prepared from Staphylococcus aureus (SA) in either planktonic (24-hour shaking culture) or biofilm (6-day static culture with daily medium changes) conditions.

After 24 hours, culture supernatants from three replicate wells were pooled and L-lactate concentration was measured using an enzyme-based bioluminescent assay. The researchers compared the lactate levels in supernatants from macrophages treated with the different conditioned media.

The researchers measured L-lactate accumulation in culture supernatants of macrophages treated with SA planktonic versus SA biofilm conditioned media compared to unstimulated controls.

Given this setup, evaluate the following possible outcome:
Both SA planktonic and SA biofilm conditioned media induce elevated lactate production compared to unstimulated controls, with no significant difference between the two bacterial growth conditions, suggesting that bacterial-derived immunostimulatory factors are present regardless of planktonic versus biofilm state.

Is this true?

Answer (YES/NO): NO